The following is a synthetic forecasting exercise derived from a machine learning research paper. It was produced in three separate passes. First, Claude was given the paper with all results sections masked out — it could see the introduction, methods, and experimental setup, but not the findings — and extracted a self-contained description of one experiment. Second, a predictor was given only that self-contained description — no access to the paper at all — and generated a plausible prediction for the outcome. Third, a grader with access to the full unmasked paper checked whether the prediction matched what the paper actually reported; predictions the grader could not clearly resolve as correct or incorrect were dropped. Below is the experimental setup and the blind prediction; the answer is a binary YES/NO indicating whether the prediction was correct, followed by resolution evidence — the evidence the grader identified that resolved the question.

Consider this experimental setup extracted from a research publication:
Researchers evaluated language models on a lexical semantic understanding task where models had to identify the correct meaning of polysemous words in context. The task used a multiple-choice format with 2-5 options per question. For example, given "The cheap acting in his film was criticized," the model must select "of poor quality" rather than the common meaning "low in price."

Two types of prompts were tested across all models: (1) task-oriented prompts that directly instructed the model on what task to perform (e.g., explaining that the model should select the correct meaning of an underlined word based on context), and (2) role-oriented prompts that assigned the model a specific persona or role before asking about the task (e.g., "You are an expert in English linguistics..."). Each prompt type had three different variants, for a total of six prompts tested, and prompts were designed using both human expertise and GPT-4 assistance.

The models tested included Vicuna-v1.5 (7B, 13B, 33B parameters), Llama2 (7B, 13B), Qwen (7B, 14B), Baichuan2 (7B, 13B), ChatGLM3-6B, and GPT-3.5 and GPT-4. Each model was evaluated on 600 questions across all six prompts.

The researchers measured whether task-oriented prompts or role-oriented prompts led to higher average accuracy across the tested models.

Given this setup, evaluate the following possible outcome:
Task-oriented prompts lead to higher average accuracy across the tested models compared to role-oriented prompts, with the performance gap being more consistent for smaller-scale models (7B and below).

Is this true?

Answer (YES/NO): NO